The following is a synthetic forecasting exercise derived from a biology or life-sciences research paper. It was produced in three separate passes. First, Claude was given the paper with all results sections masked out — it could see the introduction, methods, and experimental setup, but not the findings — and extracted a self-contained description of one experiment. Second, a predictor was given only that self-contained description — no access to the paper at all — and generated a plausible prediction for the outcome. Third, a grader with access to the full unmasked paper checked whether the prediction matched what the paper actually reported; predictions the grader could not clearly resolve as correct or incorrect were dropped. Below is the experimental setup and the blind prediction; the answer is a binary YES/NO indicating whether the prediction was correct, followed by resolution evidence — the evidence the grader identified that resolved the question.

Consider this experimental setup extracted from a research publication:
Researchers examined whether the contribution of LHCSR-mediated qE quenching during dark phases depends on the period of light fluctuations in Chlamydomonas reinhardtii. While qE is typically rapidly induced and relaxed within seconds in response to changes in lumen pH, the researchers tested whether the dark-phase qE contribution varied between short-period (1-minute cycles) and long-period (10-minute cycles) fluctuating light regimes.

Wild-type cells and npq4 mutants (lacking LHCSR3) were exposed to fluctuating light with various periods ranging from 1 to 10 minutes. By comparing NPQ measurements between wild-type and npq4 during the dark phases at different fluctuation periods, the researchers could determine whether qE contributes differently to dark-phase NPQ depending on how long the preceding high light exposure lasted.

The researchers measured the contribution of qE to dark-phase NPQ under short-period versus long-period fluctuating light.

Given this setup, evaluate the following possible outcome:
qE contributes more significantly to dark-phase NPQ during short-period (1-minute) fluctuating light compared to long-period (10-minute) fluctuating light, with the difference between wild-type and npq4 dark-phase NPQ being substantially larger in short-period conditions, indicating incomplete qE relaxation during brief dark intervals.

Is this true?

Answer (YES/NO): YES